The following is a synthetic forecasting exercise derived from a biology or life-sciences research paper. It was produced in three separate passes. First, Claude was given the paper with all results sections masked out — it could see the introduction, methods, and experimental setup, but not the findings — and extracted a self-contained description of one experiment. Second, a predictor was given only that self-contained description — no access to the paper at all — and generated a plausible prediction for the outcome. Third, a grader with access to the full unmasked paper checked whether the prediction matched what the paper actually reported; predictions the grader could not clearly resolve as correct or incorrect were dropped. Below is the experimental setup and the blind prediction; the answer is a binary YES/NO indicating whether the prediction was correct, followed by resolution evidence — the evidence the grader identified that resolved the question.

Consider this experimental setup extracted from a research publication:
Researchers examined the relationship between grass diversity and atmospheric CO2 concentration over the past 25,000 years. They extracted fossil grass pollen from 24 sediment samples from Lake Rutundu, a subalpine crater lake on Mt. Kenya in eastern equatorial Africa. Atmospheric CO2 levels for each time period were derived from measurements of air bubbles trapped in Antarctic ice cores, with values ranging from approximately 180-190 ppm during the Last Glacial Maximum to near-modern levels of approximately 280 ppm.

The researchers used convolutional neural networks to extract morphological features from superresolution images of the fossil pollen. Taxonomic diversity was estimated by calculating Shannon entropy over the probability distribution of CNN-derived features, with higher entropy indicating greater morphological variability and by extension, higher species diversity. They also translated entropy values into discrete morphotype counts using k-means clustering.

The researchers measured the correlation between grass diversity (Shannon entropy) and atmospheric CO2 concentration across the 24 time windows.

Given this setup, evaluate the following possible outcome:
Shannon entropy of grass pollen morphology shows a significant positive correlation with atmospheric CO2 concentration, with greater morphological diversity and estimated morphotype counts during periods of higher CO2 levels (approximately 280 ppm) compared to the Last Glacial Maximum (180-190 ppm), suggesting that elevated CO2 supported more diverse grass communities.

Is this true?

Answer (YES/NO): YES